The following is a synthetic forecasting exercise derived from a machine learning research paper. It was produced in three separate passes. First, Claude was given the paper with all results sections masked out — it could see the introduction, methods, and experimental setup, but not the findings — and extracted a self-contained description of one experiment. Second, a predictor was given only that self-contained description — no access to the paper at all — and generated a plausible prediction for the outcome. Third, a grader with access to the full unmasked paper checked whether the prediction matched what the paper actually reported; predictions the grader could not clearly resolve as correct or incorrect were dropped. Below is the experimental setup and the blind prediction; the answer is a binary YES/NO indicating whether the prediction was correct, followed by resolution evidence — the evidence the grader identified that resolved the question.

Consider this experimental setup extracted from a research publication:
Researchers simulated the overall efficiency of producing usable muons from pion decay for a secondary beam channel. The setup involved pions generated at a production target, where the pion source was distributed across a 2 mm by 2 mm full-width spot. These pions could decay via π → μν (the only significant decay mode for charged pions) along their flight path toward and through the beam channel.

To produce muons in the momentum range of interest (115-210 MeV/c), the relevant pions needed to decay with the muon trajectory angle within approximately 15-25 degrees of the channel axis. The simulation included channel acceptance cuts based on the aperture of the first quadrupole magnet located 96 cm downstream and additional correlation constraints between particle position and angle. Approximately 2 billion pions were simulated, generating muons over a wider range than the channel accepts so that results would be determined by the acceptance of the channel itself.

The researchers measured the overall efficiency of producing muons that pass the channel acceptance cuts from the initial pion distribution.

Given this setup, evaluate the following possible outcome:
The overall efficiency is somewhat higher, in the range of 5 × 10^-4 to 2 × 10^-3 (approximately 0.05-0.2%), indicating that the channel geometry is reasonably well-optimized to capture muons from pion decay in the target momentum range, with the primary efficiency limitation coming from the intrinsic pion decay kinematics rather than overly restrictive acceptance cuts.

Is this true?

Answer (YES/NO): NO